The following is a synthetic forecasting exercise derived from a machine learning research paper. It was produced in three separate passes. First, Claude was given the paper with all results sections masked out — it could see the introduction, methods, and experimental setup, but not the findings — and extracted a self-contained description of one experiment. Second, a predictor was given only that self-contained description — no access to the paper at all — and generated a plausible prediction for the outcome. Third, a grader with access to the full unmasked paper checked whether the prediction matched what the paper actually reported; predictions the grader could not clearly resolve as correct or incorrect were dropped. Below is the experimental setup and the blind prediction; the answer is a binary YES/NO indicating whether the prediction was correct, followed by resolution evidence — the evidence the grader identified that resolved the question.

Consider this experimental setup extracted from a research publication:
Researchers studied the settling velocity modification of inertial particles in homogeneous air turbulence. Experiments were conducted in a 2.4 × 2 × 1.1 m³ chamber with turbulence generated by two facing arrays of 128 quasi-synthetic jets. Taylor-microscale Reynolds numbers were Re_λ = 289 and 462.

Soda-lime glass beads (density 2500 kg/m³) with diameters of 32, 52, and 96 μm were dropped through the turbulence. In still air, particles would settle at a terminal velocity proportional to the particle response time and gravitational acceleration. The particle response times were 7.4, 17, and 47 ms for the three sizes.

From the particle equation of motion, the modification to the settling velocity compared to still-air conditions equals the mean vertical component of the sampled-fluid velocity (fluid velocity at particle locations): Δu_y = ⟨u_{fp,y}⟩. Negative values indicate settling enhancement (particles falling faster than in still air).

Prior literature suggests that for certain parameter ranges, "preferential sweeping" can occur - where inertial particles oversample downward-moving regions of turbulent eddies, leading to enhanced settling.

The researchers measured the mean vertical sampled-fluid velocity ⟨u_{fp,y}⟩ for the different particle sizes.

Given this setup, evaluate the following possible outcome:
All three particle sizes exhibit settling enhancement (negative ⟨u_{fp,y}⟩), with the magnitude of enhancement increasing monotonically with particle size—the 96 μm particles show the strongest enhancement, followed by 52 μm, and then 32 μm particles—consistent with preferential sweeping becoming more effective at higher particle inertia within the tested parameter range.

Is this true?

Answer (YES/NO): NO